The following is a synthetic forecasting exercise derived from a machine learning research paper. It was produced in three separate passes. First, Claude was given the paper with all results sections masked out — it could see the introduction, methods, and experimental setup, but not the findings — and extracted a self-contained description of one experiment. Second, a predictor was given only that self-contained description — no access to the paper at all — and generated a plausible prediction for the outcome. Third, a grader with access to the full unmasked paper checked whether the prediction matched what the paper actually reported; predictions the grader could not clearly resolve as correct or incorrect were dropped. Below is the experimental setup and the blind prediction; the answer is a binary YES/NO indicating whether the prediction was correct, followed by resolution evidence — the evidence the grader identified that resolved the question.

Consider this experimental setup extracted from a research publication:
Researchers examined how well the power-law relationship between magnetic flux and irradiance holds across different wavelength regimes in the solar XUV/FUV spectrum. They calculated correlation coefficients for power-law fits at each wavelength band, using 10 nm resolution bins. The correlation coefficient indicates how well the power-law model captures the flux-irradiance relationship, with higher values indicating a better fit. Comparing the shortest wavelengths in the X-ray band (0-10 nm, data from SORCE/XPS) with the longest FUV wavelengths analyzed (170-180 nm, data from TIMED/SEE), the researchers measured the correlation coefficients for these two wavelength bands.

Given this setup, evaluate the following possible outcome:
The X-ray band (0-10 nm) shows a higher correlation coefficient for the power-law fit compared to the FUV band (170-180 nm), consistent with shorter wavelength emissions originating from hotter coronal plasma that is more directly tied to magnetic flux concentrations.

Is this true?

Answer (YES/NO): YES